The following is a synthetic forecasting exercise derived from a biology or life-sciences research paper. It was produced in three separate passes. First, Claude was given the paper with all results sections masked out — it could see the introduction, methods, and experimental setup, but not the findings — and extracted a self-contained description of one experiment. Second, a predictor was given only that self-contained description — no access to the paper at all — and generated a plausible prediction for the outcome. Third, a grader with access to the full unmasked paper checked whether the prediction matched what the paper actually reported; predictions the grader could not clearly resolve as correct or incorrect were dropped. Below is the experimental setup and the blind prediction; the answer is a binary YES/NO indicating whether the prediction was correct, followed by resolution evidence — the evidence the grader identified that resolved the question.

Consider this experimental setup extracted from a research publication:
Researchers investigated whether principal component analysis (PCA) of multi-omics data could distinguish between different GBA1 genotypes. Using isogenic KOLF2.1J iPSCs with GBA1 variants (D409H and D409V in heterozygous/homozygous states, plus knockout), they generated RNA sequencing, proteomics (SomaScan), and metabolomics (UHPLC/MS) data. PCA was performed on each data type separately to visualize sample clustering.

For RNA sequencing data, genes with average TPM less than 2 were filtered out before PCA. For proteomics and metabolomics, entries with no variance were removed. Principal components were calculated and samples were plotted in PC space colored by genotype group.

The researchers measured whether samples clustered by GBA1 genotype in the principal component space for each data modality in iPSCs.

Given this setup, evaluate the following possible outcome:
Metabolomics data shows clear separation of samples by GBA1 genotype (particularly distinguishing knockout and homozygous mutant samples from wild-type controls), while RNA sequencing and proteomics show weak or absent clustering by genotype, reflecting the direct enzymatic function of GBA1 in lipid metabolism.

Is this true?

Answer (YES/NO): NO